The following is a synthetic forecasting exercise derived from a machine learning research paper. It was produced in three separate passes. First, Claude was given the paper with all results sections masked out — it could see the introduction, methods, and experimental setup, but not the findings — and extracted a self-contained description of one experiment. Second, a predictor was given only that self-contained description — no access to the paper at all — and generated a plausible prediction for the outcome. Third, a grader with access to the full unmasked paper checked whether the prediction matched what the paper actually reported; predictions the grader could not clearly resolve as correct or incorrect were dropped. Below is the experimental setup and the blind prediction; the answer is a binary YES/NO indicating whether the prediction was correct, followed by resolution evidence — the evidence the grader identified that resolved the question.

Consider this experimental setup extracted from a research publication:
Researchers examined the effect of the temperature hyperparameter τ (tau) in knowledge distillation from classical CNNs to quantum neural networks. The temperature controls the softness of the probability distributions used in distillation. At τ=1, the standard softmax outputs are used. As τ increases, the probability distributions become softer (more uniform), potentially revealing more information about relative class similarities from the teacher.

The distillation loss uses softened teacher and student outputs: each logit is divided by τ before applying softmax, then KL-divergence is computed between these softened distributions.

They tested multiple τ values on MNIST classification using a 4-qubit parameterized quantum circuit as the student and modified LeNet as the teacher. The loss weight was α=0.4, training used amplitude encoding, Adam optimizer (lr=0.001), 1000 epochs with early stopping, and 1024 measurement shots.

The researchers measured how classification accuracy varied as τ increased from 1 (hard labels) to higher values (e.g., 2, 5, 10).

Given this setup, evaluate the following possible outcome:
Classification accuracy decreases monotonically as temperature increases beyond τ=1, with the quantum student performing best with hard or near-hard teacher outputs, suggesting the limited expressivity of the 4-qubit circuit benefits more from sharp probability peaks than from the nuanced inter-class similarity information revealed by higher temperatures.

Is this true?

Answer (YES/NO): NO